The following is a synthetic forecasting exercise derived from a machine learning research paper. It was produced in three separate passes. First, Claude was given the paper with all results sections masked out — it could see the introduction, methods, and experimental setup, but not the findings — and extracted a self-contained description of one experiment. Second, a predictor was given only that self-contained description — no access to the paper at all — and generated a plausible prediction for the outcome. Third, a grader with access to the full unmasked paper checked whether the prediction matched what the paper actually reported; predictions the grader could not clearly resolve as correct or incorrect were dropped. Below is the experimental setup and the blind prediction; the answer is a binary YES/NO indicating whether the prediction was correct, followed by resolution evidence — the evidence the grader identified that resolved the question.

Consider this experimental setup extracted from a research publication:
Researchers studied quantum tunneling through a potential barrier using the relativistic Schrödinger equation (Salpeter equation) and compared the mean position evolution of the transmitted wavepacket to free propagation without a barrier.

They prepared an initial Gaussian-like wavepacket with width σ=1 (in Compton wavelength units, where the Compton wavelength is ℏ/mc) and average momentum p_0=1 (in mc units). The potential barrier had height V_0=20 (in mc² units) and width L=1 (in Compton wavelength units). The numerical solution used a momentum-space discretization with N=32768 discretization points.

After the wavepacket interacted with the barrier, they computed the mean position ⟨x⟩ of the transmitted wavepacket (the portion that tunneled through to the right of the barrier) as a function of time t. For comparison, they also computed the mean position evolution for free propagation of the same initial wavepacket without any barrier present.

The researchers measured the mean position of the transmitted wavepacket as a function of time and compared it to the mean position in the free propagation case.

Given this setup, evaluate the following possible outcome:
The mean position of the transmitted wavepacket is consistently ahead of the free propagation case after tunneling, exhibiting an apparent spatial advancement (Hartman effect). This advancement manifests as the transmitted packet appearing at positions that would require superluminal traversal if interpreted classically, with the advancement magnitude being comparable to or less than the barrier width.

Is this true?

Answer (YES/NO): YES